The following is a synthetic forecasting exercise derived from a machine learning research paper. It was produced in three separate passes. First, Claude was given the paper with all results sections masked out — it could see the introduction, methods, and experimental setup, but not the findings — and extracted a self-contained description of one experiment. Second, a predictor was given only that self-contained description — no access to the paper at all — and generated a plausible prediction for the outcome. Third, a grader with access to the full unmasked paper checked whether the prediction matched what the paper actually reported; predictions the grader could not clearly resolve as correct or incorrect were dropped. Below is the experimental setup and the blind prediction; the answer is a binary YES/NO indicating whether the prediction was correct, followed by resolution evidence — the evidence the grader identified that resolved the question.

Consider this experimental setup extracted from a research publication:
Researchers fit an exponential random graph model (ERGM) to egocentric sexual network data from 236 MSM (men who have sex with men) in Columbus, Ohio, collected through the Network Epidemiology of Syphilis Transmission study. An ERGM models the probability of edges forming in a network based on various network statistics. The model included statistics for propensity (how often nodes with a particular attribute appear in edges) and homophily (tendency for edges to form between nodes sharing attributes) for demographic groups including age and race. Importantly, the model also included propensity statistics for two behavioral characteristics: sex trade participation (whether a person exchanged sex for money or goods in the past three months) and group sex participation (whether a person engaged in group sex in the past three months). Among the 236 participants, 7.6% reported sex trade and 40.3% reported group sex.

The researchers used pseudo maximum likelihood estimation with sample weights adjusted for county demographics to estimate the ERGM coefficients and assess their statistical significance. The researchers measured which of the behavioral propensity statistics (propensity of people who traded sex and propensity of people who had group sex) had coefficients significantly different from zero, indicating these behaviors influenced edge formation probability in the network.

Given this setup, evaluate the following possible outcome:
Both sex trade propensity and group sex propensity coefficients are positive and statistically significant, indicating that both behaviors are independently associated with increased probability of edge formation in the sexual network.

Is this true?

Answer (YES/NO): NO